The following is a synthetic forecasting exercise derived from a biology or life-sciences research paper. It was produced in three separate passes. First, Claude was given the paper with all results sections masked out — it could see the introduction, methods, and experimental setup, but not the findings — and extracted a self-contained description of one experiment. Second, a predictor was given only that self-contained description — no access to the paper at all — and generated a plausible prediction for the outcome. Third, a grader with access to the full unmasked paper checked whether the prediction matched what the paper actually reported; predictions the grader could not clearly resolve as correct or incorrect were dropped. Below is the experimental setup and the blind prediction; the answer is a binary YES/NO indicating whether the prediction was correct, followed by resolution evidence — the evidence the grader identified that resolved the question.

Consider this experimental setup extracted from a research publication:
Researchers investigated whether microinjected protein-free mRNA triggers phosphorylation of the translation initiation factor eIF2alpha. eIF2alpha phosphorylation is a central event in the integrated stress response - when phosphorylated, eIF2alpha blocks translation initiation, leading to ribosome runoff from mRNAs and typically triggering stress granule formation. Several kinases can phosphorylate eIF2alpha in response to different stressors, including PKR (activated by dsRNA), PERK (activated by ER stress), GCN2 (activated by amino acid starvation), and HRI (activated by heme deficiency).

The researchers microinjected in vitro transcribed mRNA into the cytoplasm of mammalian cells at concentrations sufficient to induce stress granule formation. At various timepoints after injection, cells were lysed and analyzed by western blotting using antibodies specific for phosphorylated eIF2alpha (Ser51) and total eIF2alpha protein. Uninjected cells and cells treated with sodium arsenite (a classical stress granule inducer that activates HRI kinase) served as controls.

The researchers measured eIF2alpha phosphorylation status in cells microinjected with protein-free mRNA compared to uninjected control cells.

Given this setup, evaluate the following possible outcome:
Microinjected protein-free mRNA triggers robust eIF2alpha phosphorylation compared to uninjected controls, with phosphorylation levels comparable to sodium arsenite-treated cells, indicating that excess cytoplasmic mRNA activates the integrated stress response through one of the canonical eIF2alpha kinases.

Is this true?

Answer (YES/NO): NO